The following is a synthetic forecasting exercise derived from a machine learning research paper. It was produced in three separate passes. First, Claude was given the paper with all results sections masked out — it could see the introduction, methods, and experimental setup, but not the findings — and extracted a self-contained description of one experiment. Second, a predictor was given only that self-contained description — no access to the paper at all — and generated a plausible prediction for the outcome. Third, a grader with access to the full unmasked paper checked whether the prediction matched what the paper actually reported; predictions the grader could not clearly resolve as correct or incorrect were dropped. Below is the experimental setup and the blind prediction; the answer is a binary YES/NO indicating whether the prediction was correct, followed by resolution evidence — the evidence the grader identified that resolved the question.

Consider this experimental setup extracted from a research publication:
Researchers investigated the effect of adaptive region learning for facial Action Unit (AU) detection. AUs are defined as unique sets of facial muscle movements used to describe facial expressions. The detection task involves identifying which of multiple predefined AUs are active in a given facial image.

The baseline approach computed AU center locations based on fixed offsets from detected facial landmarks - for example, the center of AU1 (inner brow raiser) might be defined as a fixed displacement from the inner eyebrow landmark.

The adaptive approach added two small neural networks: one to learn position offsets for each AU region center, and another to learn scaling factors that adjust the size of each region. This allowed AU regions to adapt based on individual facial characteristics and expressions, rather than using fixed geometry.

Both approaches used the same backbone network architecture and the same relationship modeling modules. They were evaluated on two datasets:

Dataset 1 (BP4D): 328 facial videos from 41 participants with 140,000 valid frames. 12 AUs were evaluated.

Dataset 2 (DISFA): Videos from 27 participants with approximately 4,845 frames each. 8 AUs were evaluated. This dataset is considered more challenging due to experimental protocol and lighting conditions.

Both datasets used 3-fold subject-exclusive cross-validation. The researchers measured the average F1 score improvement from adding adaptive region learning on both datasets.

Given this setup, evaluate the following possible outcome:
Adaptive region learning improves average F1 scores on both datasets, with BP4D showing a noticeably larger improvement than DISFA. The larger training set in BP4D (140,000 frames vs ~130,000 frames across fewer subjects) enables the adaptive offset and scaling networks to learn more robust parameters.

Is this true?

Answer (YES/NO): NO